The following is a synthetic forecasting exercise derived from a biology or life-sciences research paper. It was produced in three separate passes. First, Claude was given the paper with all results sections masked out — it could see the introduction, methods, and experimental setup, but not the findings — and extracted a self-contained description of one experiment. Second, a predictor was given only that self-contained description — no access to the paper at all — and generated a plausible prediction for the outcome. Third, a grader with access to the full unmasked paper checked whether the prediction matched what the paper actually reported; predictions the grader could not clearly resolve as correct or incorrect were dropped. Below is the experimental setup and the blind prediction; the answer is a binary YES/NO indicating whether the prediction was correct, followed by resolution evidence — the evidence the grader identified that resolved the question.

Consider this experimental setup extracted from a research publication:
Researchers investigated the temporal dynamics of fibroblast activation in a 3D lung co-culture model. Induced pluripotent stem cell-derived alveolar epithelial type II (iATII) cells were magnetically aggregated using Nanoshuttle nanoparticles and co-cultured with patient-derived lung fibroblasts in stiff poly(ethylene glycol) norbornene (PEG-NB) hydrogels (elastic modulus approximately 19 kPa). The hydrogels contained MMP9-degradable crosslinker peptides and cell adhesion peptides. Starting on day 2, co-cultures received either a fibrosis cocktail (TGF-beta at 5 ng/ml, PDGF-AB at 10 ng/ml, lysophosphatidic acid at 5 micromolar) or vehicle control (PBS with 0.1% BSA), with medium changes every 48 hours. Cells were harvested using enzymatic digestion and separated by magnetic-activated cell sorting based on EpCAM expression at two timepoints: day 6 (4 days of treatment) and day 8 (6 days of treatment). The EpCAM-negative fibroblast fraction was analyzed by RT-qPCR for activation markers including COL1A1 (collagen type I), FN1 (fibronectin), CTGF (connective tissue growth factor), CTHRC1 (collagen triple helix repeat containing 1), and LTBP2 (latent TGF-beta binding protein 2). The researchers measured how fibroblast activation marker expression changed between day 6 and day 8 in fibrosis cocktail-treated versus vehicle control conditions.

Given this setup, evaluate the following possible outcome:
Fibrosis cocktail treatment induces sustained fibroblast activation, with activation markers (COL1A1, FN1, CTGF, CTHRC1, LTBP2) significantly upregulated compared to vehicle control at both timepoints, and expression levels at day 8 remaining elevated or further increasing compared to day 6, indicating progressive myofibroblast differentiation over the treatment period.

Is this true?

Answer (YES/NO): YES